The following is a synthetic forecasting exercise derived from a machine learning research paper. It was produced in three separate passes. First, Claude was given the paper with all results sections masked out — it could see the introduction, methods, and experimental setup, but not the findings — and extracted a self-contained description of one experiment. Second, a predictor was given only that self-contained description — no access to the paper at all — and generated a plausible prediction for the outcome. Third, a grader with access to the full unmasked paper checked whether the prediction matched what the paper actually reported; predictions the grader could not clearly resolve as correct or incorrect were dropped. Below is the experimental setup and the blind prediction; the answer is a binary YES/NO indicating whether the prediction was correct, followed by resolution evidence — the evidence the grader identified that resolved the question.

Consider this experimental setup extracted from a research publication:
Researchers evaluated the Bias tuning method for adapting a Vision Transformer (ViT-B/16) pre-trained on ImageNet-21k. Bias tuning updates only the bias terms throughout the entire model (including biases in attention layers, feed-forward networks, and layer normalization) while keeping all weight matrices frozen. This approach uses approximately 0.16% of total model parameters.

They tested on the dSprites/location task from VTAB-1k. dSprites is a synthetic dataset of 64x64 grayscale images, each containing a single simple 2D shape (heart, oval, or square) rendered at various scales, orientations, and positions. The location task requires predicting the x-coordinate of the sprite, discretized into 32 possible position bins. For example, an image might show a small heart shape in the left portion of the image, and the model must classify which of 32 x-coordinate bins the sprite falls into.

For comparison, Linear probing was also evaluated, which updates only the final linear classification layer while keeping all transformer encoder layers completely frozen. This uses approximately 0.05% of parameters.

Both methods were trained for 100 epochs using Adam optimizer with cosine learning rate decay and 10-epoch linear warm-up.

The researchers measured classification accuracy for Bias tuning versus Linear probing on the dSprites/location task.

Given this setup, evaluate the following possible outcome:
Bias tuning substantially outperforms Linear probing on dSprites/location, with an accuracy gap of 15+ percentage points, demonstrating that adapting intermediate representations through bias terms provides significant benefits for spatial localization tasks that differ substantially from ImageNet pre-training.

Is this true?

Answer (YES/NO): YES